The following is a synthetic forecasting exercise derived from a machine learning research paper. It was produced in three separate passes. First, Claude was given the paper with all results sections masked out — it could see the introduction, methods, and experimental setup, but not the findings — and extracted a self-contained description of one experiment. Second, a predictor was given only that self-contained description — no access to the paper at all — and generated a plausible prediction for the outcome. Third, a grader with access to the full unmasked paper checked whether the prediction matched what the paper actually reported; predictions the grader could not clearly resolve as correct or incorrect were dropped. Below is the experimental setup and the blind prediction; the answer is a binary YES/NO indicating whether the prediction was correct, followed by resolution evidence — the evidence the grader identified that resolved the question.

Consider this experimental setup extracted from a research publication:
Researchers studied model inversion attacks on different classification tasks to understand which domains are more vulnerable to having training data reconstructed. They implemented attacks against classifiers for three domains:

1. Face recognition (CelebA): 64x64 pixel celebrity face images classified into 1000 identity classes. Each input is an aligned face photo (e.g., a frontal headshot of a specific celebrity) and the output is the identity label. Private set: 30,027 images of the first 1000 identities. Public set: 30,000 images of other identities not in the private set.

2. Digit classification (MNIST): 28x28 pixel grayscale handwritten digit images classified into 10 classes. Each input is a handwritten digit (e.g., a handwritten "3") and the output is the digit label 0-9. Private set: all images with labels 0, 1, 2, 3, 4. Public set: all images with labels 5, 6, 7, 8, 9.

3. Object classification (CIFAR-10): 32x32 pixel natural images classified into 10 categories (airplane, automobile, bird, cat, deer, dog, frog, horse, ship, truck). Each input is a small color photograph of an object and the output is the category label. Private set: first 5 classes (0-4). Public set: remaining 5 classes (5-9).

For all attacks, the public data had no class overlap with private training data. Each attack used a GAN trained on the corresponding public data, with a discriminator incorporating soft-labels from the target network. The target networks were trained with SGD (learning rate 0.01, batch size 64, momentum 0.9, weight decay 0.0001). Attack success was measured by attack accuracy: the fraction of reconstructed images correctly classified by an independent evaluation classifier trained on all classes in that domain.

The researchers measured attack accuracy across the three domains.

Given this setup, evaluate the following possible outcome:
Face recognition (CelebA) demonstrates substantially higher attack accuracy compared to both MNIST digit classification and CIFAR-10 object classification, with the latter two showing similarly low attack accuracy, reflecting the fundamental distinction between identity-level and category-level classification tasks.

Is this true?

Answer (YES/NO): NO